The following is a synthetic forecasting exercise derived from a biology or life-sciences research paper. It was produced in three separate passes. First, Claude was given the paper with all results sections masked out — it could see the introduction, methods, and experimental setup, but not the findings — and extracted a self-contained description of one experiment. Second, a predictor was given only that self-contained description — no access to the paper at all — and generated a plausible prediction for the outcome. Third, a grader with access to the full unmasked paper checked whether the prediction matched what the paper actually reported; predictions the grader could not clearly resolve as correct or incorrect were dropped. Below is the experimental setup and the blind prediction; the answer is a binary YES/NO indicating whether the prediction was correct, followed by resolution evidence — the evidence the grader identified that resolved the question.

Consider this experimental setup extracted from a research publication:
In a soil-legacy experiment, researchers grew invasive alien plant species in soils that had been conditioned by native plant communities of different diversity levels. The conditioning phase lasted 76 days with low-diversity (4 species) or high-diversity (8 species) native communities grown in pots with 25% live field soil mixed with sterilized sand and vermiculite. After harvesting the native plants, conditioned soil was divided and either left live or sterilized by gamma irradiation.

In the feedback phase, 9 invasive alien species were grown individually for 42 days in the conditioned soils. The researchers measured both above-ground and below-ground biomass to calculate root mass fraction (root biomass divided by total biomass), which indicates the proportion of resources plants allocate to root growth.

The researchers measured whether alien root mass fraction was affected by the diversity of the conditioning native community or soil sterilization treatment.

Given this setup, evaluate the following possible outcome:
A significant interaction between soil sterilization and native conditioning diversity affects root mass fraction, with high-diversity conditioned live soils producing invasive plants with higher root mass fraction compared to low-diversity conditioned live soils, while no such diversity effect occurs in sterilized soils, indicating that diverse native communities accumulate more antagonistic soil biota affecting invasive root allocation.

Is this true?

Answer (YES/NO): NO